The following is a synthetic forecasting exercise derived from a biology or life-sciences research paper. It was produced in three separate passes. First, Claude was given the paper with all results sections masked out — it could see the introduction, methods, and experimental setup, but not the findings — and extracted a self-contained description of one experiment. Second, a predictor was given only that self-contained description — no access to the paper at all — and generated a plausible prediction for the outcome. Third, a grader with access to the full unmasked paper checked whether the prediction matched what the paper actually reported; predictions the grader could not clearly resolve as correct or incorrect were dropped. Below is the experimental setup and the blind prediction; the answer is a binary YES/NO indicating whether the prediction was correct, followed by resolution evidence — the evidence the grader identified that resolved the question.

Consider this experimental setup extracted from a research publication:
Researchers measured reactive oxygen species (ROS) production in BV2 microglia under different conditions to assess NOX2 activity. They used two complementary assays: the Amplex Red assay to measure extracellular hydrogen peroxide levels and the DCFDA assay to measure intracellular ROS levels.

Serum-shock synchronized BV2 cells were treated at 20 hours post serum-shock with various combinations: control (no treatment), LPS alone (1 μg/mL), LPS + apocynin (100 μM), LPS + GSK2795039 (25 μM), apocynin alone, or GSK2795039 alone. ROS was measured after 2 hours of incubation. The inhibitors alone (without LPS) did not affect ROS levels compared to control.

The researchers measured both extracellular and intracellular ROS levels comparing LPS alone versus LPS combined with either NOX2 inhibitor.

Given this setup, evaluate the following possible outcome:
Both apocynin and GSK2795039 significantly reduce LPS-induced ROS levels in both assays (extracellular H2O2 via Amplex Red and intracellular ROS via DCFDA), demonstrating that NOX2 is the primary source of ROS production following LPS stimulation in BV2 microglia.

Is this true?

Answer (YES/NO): YES